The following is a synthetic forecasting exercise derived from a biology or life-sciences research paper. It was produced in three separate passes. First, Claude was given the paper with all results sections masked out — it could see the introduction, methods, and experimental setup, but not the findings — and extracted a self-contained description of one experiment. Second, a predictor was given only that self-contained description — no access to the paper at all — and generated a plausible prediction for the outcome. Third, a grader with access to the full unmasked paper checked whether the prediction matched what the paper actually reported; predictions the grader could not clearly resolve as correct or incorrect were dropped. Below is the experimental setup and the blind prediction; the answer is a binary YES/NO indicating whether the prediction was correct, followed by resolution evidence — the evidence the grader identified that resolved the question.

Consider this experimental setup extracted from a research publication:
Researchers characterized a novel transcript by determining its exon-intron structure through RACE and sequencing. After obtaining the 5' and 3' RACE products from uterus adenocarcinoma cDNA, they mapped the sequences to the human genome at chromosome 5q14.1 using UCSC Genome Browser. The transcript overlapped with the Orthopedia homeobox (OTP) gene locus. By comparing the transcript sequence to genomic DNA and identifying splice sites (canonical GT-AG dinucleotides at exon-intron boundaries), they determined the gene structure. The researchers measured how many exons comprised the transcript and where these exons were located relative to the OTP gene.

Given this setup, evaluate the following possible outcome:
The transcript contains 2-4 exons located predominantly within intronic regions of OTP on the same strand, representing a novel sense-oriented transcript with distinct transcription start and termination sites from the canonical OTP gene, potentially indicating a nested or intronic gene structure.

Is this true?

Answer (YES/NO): NO